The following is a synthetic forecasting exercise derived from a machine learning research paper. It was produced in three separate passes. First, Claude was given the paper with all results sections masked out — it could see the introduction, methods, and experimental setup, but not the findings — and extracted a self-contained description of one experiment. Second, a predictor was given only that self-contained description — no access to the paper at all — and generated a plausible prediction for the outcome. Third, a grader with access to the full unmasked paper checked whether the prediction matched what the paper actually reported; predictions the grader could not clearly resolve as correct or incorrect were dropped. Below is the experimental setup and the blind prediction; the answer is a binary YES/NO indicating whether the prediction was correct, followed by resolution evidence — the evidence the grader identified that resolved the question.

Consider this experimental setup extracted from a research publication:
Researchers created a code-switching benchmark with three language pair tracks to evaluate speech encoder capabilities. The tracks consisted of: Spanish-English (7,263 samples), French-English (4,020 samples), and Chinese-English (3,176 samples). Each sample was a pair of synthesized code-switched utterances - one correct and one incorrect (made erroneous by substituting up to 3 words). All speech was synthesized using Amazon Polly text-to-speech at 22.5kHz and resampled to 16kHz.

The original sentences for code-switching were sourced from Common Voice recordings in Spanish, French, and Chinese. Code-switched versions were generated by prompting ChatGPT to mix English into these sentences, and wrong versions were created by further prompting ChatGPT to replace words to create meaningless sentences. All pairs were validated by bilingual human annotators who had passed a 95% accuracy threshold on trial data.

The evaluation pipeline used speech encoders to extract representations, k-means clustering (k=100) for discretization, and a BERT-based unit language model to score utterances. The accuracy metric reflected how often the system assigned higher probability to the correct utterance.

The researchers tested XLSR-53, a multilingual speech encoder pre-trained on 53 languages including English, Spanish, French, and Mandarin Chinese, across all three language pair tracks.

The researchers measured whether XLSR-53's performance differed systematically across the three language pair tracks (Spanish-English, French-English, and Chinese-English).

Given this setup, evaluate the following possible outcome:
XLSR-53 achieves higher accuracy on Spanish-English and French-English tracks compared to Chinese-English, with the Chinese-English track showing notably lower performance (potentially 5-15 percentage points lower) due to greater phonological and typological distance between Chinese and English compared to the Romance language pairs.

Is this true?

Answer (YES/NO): NO